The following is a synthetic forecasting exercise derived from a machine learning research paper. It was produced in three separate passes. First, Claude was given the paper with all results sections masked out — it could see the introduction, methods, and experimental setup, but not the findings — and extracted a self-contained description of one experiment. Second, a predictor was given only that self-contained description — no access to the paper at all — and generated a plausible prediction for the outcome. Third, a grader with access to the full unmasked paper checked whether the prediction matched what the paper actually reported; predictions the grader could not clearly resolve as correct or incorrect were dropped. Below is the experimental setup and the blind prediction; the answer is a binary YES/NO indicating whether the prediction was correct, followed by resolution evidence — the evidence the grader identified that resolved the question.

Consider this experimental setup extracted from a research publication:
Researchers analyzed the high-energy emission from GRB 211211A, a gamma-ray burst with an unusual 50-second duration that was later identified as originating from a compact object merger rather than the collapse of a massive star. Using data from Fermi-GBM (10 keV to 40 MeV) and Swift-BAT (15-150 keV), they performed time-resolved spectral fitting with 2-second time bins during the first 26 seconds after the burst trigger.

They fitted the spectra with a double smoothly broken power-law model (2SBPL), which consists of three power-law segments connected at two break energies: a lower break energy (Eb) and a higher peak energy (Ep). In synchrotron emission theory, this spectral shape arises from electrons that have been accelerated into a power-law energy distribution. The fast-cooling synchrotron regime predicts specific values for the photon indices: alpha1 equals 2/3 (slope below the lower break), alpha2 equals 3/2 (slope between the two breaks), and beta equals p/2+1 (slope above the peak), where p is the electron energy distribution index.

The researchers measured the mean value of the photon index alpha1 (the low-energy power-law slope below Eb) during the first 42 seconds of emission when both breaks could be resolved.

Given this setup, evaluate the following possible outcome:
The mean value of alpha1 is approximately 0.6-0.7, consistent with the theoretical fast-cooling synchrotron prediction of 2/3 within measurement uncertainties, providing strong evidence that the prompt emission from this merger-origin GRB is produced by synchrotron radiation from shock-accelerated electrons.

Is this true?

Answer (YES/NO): NO